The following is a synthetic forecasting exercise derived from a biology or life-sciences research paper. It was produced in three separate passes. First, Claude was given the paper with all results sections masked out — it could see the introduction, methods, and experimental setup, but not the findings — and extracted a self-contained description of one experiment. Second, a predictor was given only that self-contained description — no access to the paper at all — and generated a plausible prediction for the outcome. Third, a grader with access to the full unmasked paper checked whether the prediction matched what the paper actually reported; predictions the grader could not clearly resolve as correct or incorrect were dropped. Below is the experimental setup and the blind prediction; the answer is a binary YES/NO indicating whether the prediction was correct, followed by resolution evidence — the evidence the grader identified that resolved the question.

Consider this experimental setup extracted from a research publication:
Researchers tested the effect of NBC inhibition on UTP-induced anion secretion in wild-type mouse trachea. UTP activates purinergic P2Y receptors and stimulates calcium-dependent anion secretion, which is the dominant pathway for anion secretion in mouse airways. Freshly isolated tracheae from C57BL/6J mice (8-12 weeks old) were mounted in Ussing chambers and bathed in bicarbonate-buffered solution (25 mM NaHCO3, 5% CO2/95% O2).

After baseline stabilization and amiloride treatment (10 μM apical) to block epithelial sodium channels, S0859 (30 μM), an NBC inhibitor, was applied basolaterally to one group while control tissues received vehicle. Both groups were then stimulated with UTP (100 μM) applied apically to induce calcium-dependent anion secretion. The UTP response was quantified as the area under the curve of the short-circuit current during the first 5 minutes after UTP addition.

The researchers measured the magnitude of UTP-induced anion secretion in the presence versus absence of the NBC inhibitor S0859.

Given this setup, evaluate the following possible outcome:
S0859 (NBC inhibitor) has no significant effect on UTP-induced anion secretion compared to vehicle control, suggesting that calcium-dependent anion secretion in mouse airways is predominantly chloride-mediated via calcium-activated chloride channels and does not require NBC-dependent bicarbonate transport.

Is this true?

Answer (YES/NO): NO